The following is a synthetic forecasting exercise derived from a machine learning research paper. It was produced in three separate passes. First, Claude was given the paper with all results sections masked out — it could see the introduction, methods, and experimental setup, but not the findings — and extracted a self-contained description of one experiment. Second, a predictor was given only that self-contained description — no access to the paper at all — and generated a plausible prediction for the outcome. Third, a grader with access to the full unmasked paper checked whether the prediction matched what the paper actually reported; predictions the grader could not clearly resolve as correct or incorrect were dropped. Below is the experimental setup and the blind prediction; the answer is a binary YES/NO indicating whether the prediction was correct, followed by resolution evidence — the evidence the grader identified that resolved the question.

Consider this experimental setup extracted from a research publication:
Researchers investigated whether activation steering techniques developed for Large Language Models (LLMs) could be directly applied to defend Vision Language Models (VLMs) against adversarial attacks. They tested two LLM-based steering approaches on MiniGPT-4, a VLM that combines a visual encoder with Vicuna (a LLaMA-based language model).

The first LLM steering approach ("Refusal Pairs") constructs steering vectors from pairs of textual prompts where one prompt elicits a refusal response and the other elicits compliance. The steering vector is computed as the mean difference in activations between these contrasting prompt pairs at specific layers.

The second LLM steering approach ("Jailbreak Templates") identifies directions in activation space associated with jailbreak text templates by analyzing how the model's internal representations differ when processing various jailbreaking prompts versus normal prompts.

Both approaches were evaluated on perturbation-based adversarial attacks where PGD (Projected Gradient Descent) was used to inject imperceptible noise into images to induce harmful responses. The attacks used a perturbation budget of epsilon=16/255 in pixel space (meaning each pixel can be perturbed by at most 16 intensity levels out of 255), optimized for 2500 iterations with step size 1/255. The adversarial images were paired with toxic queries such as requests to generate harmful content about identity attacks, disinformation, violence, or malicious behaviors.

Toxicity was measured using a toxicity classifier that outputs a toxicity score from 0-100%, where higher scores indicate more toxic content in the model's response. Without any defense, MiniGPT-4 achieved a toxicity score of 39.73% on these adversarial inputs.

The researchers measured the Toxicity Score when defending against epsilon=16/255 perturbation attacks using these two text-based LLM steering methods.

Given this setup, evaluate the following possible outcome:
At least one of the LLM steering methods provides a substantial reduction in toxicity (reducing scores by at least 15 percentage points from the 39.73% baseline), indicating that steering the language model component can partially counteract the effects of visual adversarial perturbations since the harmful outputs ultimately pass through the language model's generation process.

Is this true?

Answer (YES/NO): YES